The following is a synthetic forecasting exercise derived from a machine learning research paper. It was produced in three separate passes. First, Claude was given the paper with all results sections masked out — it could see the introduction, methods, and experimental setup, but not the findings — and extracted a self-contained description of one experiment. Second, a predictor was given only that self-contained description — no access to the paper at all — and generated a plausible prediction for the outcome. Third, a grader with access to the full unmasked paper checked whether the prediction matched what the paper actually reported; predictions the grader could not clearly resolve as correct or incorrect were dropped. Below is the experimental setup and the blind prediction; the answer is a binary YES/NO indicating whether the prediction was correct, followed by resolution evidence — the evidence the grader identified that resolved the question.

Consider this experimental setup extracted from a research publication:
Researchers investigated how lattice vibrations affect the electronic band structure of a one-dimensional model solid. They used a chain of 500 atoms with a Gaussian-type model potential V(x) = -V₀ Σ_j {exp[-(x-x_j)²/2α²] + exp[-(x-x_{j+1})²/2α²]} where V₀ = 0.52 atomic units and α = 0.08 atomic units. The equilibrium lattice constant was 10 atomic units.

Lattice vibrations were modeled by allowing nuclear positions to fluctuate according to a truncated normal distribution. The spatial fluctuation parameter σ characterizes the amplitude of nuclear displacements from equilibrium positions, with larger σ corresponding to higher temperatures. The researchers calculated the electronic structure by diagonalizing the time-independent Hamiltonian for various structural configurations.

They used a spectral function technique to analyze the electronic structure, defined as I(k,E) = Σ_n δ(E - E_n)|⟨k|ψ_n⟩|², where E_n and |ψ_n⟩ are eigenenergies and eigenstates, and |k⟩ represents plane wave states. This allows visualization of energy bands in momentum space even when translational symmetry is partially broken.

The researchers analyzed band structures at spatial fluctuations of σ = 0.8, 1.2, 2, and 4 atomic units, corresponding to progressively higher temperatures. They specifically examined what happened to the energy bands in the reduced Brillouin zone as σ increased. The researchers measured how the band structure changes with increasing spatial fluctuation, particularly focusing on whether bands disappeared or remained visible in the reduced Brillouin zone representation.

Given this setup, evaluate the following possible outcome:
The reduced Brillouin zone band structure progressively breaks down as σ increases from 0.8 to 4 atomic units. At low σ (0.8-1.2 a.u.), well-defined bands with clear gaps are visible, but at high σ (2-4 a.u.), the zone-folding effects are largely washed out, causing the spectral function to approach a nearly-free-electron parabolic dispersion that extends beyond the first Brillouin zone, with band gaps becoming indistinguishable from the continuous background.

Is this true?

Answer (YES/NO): NO